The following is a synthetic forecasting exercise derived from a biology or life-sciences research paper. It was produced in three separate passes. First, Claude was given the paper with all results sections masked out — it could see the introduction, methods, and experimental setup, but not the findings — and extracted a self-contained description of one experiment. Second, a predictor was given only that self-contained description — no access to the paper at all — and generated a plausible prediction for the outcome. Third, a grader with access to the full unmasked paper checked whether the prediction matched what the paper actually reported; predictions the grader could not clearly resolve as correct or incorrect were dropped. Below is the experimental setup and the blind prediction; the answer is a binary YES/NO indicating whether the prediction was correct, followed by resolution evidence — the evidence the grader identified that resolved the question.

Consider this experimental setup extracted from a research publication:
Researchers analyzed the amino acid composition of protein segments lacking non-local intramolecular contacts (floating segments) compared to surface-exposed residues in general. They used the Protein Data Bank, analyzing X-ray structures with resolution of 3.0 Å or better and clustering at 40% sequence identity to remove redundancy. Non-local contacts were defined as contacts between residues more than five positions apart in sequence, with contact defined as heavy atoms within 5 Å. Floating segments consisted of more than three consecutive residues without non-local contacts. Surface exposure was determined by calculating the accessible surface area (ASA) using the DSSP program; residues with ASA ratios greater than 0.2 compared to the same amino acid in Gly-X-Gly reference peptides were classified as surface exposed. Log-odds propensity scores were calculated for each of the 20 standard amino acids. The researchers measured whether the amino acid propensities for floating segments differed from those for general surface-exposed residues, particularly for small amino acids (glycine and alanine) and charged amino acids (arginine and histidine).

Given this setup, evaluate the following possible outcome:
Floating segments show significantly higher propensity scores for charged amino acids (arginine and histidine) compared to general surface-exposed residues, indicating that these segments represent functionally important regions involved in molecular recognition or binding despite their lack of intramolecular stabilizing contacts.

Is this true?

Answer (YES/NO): NO